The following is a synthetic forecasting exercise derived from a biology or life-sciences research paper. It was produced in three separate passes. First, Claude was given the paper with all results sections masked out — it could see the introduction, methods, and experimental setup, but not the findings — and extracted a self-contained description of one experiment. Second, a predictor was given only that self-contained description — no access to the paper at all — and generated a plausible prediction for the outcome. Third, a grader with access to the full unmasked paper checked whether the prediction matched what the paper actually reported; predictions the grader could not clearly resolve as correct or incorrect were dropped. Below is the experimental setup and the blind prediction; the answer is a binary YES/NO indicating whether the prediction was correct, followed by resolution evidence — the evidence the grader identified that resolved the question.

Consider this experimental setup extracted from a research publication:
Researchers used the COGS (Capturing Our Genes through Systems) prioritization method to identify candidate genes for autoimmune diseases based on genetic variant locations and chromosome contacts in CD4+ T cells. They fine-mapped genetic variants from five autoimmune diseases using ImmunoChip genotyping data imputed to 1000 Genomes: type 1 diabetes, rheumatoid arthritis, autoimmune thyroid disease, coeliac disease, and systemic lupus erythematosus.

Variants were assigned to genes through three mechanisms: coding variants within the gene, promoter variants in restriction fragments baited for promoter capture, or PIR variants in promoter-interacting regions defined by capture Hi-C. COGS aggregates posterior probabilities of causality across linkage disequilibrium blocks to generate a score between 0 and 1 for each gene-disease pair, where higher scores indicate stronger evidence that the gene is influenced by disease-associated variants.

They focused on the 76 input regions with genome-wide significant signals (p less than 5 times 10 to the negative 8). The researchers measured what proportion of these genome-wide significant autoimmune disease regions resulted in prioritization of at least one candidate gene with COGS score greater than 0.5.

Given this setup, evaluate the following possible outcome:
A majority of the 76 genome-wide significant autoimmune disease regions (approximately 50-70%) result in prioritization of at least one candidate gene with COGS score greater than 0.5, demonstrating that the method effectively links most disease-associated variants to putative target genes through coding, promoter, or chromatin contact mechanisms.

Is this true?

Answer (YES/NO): NO